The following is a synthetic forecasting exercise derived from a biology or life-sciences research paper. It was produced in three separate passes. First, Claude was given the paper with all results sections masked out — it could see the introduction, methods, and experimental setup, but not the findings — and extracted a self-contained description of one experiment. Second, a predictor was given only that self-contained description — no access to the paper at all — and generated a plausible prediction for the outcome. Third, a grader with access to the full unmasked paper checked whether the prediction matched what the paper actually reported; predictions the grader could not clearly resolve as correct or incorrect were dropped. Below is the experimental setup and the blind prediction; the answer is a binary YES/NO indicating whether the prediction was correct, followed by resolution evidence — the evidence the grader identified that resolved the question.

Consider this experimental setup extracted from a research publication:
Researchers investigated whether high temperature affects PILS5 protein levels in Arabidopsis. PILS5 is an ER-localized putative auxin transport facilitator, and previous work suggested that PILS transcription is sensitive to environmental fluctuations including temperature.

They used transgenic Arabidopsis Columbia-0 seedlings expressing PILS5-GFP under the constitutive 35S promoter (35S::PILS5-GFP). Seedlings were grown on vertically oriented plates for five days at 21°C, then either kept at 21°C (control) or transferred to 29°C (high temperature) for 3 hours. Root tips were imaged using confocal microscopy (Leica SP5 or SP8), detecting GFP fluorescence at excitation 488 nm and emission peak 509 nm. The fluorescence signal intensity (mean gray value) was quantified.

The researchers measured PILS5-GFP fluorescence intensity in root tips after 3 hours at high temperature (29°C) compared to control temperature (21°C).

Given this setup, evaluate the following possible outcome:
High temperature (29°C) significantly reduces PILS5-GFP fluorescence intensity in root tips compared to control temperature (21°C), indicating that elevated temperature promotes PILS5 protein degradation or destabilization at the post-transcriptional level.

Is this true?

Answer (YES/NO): YES